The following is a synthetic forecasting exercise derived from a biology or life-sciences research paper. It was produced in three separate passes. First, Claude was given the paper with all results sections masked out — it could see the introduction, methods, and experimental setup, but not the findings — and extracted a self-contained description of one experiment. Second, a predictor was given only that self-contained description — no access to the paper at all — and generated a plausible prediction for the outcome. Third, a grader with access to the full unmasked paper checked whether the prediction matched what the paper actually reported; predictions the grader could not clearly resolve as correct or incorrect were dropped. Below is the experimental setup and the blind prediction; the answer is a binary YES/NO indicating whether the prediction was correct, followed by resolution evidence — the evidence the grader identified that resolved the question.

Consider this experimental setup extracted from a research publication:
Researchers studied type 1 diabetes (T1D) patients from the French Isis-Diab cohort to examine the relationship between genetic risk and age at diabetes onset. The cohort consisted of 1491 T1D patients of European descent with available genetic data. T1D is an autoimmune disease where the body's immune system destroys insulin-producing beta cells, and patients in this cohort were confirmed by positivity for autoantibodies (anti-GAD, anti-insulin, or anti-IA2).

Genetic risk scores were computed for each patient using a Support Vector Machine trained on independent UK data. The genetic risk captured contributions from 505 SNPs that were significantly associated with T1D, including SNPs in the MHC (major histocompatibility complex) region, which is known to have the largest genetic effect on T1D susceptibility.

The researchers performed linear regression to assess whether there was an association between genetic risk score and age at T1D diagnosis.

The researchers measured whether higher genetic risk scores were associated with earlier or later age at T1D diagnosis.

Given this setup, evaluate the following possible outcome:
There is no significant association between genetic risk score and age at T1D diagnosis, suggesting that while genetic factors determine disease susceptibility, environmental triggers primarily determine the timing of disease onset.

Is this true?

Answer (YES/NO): NO